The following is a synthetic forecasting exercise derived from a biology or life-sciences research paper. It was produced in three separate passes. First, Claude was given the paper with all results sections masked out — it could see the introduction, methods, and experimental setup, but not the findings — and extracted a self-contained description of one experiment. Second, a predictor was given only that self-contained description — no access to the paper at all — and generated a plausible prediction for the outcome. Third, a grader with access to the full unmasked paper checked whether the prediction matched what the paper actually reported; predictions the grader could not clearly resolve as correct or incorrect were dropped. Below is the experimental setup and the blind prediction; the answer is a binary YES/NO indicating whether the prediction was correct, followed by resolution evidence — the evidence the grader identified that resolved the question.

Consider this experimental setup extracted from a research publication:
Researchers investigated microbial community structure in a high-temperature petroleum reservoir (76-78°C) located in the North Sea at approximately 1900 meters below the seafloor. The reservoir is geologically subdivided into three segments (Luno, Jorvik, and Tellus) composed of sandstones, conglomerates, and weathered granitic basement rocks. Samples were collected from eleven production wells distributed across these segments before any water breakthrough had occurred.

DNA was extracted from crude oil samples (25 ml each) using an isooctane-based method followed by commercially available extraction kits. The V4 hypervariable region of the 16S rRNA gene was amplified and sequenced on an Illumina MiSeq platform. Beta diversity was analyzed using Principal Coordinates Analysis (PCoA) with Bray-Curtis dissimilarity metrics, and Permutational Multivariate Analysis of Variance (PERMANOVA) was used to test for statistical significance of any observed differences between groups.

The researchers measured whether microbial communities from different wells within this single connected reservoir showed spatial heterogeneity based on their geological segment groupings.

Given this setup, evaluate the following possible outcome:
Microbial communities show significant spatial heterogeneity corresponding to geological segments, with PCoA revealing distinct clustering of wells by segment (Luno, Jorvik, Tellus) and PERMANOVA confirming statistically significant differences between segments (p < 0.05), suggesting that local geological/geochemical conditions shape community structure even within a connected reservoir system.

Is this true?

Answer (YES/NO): NO